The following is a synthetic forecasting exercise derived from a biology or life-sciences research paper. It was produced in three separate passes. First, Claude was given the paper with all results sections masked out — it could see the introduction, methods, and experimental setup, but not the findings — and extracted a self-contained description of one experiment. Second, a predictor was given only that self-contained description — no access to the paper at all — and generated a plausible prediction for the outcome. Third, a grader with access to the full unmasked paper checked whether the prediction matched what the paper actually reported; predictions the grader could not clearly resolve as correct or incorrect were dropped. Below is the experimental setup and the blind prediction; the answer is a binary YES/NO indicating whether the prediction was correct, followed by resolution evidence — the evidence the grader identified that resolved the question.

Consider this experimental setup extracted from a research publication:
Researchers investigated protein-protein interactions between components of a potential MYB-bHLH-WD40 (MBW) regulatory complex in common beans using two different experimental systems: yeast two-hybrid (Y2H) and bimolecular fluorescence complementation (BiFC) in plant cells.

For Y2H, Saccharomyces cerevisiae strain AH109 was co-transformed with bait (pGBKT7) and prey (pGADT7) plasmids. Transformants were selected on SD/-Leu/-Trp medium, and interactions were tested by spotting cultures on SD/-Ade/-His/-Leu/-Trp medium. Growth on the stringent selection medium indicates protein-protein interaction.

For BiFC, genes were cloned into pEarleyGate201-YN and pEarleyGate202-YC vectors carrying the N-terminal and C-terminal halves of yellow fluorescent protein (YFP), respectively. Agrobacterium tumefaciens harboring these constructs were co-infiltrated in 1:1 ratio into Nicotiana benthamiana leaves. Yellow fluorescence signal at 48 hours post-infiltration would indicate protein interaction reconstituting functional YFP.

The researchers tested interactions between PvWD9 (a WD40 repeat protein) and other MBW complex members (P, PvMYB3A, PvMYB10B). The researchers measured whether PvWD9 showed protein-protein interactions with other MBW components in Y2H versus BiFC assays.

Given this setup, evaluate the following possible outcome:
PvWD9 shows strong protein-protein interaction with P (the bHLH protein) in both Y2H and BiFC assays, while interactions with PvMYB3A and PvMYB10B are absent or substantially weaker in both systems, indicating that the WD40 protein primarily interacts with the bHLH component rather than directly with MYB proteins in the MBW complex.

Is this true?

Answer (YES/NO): NO